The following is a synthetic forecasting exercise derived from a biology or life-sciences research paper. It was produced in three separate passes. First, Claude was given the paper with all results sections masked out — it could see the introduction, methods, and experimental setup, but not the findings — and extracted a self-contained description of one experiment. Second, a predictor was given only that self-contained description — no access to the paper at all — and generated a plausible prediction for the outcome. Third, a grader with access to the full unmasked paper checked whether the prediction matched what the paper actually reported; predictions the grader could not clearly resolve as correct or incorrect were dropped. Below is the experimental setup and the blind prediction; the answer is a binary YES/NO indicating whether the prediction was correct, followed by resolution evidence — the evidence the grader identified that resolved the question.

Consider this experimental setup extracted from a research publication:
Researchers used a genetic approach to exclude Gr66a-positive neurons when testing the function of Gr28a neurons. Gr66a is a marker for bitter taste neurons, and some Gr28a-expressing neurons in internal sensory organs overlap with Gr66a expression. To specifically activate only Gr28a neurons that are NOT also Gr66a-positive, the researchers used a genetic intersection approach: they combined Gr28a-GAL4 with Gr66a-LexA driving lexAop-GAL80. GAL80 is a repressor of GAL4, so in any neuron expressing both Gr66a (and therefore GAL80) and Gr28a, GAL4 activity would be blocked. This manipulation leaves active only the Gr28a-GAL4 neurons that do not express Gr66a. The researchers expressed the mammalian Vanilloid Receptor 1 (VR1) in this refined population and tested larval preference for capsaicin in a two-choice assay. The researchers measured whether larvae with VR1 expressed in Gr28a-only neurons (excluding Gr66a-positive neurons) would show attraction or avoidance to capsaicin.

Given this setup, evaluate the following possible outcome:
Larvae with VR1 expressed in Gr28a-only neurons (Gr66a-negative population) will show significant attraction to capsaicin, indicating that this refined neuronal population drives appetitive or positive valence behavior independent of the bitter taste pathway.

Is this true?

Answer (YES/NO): YES